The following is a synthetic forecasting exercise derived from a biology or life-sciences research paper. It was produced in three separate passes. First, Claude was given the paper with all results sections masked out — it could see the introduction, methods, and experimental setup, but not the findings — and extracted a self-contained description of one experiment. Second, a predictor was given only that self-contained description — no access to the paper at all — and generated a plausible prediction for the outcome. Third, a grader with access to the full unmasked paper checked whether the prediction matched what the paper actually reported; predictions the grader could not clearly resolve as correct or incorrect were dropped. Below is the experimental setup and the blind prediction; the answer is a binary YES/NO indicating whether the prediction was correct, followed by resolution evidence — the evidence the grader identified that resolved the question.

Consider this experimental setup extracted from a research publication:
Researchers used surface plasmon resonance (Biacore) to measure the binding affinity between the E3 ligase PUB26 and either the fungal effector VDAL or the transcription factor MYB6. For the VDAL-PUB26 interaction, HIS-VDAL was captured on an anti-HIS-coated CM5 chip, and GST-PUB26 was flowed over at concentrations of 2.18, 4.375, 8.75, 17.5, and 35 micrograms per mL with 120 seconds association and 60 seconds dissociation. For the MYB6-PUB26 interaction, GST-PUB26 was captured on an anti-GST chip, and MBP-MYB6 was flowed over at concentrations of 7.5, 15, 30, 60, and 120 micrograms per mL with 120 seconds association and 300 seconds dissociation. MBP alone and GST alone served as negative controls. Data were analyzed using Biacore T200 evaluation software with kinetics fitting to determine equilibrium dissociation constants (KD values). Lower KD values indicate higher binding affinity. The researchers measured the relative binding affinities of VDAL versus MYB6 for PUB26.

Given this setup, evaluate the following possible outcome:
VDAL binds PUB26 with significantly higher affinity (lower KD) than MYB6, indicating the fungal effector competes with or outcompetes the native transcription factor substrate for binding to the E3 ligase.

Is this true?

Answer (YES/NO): YES